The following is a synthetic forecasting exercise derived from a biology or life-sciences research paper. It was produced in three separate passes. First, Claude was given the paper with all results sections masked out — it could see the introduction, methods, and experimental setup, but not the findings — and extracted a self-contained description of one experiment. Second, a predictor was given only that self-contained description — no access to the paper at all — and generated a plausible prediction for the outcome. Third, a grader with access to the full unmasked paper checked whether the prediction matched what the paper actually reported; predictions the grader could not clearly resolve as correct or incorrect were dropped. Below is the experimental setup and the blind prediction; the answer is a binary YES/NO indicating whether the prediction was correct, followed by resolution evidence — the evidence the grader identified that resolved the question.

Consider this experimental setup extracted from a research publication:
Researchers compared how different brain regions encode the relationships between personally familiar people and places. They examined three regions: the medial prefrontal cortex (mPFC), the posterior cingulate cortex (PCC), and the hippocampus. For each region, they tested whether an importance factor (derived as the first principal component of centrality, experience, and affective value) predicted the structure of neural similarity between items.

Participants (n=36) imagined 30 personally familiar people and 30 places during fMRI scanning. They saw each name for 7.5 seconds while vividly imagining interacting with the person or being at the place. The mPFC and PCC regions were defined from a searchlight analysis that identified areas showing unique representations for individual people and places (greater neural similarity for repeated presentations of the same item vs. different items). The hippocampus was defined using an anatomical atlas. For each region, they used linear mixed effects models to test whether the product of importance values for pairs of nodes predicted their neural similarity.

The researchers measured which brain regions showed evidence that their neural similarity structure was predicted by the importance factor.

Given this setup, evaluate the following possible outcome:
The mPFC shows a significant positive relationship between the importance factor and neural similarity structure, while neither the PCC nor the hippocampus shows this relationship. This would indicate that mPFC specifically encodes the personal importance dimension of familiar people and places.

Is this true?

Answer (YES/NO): NO